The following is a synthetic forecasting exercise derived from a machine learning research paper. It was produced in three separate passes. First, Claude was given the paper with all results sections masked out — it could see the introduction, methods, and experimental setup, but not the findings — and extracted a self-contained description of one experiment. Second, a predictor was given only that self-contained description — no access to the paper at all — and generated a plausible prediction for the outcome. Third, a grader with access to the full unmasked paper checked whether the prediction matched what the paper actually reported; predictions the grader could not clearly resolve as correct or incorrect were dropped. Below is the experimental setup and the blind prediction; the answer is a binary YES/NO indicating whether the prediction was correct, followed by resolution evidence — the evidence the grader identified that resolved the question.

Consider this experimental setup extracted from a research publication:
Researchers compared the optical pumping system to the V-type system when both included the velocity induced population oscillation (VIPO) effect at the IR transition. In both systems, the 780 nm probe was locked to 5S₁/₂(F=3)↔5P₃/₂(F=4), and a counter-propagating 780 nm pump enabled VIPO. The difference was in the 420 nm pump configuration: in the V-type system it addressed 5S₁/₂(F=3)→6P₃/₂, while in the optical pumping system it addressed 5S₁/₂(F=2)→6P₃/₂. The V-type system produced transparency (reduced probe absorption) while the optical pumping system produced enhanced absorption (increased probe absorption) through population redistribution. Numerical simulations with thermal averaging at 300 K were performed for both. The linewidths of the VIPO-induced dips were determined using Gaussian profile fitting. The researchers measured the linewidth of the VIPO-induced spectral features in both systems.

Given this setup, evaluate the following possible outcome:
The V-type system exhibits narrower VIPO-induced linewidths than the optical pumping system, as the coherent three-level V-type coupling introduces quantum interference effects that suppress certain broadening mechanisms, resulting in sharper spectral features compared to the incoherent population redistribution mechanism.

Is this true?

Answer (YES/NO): YES